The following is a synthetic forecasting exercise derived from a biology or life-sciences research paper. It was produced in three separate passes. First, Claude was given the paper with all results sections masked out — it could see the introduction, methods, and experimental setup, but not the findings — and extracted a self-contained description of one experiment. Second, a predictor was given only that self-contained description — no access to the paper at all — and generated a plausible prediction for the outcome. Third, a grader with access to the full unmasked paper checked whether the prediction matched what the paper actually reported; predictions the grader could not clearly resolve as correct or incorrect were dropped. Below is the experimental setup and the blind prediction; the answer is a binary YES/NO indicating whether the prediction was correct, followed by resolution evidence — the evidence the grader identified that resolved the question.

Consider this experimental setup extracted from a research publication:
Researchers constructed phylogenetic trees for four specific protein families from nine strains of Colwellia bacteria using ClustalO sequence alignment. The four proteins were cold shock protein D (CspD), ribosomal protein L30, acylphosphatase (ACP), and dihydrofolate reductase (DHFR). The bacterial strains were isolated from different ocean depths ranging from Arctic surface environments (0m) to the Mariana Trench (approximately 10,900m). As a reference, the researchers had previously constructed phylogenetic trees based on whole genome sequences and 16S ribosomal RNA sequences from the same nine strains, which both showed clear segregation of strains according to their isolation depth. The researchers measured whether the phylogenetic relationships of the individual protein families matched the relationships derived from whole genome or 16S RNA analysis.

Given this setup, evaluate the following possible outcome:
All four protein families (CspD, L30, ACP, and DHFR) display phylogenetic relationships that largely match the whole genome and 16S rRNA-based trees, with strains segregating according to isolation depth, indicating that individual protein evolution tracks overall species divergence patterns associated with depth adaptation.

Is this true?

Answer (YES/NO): YES